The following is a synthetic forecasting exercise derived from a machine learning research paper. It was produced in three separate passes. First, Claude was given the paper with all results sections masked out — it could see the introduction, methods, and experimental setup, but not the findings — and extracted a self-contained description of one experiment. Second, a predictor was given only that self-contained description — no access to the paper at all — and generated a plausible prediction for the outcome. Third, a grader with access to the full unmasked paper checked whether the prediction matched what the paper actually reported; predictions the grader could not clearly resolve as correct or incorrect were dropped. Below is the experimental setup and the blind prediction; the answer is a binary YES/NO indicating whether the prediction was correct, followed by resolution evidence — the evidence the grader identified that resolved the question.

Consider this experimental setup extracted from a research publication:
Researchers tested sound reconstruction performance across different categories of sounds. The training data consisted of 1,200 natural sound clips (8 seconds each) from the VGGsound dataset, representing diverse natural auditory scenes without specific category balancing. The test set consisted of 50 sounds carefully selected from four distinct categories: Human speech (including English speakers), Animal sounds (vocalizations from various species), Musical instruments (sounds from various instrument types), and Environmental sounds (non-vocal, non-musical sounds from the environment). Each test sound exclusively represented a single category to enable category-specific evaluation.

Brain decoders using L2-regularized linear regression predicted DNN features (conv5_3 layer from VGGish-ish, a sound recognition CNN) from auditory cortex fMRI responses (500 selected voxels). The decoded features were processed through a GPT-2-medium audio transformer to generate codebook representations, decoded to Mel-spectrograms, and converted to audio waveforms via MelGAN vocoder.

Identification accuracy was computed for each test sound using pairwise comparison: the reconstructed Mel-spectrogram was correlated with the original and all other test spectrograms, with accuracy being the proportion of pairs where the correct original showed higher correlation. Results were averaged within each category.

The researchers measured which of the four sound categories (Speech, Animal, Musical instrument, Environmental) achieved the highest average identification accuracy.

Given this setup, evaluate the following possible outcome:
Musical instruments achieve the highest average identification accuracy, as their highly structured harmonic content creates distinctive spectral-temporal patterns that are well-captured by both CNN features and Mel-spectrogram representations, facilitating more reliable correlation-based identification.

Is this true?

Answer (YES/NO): NO